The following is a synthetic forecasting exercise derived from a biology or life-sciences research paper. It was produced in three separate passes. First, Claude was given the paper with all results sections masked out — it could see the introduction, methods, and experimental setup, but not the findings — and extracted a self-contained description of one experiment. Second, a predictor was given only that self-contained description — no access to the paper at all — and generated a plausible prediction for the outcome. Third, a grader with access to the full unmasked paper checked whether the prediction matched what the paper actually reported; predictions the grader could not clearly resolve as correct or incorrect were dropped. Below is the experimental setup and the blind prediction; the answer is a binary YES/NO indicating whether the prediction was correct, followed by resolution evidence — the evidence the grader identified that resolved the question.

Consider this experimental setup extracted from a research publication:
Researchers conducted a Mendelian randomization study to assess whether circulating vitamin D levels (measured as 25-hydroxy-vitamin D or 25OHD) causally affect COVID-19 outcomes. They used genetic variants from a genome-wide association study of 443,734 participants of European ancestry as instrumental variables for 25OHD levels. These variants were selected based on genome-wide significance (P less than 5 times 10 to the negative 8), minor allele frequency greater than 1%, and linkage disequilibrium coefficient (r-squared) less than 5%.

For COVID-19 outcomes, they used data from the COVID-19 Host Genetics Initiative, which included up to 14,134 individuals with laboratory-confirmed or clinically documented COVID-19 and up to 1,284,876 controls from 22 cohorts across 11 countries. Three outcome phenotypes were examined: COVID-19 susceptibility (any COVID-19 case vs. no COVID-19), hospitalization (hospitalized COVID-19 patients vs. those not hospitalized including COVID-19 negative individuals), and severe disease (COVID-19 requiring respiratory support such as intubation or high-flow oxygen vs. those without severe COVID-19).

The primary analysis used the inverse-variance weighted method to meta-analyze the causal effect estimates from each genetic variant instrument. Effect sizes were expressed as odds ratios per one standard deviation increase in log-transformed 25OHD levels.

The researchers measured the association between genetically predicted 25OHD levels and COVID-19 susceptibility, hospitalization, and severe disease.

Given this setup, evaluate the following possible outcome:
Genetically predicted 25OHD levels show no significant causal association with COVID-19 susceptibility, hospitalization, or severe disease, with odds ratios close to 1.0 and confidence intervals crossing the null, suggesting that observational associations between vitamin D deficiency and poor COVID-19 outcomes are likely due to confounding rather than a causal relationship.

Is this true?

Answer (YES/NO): YES